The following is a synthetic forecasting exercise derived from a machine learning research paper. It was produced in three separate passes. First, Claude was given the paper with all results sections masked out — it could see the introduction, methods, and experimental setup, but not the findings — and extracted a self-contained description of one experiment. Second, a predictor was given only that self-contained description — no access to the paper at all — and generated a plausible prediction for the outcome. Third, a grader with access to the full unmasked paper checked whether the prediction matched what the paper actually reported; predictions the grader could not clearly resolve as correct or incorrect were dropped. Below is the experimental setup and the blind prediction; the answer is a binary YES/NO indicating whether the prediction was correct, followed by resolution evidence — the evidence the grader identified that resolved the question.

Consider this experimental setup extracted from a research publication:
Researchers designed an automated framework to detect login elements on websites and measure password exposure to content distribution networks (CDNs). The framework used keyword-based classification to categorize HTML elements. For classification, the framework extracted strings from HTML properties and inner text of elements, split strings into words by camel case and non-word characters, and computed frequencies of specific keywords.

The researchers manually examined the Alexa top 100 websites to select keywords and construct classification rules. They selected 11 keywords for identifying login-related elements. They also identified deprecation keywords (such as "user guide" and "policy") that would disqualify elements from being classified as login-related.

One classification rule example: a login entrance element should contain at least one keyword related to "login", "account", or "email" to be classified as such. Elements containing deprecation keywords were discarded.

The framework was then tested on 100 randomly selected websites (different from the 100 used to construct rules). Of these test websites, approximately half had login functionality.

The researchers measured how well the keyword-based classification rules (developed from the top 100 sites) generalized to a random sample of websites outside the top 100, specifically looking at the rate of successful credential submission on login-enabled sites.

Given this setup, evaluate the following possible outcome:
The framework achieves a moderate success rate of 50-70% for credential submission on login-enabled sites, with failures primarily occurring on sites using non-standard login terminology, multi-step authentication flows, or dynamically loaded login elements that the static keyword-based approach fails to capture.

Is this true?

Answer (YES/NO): NO